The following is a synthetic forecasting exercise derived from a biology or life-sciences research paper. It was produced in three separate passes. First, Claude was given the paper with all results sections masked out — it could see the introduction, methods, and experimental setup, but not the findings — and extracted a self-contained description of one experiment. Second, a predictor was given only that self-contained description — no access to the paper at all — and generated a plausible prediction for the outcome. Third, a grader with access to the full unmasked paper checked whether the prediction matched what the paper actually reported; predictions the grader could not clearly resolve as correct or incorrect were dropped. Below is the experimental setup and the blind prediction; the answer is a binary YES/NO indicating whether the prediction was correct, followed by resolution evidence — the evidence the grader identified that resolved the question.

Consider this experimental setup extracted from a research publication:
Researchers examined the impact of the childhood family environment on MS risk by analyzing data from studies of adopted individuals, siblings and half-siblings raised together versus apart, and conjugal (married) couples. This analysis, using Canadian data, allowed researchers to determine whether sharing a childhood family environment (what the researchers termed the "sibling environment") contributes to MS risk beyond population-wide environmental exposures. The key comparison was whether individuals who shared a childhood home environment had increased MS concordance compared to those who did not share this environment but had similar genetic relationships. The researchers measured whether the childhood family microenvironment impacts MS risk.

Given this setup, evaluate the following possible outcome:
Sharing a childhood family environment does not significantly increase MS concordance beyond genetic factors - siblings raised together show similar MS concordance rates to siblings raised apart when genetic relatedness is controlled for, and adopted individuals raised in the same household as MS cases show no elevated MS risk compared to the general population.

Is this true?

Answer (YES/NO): YES